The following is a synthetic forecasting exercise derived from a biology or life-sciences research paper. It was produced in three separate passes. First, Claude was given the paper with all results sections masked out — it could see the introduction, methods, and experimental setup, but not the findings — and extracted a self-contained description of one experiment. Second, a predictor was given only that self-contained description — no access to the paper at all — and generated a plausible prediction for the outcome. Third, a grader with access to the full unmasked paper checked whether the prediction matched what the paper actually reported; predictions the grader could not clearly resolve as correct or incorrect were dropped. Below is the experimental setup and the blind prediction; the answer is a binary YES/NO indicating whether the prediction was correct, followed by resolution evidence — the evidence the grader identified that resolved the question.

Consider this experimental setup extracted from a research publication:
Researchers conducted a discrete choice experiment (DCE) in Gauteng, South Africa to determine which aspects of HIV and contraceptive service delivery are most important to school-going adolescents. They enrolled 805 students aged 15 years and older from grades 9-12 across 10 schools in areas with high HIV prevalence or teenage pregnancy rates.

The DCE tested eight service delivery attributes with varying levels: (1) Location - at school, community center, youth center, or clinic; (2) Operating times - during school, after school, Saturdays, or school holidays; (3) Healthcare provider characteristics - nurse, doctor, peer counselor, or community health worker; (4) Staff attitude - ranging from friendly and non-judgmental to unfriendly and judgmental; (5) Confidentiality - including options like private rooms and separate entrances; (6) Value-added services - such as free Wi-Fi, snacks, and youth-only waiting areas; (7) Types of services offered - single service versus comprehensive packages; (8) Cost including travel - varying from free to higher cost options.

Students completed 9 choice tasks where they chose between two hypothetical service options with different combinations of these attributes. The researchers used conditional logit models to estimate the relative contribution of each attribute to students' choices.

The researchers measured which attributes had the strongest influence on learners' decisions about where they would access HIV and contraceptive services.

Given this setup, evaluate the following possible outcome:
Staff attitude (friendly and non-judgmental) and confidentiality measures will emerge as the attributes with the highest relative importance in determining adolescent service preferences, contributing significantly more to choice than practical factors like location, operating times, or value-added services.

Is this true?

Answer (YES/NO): YES